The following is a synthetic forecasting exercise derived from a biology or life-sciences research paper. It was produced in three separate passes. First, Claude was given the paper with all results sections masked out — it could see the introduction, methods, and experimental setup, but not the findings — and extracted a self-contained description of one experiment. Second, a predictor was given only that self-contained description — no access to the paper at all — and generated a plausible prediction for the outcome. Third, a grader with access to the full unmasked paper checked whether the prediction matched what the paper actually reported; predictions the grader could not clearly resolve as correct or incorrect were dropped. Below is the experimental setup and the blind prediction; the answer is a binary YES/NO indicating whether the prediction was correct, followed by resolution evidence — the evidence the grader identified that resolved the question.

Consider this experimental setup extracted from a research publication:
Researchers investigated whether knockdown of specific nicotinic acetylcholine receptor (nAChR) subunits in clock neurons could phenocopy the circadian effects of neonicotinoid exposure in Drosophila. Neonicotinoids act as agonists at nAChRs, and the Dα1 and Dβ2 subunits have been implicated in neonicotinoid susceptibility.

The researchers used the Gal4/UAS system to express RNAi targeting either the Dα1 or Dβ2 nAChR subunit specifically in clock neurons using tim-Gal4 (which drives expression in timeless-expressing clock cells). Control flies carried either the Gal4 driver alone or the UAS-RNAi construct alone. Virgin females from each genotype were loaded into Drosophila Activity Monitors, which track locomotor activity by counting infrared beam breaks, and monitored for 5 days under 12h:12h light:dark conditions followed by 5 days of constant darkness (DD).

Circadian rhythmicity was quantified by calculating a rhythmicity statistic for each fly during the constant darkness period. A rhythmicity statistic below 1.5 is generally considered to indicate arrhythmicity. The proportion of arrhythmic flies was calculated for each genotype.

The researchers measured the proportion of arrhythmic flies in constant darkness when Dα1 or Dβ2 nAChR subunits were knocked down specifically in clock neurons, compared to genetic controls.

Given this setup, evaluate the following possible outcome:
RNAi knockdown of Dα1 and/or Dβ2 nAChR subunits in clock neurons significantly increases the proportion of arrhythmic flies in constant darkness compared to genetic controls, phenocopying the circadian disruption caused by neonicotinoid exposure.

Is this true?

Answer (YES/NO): YES